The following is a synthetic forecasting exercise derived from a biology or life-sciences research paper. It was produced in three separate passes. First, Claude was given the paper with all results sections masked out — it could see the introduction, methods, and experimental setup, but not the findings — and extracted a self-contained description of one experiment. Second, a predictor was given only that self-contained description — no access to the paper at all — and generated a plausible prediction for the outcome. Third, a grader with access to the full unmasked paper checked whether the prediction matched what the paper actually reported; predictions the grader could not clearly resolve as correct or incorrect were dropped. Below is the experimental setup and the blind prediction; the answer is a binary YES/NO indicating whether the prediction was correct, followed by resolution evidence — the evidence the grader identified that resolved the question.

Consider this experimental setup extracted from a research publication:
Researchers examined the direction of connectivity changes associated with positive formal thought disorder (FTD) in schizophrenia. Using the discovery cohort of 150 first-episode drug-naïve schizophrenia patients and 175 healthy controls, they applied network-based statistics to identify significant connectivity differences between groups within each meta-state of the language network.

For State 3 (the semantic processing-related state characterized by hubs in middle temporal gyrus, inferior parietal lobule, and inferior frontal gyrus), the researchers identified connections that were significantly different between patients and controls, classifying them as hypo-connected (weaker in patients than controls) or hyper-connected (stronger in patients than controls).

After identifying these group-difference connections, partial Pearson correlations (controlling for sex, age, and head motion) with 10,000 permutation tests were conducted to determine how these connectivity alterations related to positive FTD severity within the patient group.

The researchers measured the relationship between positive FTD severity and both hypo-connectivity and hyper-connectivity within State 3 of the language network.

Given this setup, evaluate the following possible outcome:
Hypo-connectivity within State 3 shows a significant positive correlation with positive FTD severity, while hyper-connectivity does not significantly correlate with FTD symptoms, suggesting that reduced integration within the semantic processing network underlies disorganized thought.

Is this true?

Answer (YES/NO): NO